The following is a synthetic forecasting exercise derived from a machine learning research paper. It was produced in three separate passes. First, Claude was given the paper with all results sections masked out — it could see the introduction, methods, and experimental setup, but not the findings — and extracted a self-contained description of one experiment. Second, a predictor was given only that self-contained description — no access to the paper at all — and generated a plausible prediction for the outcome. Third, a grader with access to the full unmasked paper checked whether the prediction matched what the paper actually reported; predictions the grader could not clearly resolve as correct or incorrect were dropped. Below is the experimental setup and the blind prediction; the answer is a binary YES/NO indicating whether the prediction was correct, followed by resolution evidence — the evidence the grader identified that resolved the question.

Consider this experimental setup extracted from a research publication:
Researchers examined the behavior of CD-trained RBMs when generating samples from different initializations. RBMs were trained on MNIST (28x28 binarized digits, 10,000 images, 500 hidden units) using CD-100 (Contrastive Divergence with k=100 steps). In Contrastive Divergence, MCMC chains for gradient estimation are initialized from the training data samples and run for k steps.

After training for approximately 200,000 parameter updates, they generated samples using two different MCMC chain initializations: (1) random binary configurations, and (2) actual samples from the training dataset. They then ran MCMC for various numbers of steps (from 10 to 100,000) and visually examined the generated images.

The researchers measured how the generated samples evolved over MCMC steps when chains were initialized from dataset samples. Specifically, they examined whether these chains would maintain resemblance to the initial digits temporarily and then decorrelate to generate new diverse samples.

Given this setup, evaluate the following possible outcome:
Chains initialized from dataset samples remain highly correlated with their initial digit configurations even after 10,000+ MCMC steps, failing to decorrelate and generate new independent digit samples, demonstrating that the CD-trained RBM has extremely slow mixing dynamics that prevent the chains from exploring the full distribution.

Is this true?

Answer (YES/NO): NO